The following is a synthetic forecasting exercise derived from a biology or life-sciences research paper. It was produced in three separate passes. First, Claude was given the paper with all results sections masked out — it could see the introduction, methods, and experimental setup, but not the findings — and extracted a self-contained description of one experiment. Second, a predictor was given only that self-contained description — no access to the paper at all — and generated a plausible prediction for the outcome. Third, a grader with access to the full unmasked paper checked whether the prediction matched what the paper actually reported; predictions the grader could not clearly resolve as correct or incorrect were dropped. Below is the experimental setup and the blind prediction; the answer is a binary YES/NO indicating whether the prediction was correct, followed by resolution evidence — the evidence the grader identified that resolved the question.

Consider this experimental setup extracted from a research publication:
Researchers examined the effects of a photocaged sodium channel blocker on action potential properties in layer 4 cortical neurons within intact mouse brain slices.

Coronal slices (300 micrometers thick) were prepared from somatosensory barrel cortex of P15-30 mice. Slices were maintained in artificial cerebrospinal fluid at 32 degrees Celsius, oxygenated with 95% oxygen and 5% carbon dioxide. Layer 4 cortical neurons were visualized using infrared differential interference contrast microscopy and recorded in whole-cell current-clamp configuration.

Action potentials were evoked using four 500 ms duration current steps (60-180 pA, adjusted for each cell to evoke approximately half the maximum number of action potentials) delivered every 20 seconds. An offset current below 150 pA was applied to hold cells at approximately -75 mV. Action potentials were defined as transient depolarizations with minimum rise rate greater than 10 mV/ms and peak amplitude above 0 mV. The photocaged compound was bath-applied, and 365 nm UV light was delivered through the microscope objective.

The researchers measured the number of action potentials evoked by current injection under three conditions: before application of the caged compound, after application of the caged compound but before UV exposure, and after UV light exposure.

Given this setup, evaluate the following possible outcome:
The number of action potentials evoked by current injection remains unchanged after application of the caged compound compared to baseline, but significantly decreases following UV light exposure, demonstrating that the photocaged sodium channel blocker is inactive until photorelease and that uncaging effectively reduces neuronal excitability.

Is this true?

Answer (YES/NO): NO